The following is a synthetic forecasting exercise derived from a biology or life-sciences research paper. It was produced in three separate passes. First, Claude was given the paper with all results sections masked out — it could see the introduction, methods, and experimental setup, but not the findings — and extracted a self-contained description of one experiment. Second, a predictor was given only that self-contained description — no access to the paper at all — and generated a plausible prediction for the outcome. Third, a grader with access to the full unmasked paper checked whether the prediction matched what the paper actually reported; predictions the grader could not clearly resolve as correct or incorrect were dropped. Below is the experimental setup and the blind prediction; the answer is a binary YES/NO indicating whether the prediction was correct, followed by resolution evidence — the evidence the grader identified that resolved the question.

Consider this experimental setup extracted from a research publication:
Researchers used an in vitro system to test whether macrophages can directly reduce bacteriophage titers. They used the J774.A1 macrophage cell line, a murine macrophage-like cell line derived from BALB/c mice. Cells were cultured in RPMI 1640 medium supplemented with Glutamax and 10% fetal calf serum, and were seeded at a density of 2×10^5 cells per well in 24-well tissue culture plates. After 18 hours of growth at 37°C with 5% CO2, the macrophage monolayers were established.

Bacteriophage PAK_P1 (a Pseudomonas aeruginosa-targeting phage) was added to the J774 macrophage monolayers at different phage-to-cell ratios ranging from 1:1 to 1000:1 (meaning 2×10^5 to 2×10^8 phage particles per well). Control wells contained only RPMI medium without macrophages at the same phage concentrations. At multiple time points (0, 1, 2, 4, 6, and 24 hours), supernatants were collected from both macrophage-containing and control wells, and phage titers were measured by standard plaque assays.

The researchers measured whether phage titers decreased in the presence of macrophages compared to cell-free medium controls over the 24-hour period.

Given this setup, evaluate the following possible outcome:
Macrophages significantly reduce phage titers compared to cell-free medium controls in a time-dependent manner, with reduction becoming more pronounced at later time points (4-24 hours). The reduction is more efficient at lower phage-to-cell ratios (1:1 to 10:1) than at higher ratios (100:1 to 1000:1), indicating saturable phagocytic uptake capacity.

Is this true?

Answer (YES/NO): NO